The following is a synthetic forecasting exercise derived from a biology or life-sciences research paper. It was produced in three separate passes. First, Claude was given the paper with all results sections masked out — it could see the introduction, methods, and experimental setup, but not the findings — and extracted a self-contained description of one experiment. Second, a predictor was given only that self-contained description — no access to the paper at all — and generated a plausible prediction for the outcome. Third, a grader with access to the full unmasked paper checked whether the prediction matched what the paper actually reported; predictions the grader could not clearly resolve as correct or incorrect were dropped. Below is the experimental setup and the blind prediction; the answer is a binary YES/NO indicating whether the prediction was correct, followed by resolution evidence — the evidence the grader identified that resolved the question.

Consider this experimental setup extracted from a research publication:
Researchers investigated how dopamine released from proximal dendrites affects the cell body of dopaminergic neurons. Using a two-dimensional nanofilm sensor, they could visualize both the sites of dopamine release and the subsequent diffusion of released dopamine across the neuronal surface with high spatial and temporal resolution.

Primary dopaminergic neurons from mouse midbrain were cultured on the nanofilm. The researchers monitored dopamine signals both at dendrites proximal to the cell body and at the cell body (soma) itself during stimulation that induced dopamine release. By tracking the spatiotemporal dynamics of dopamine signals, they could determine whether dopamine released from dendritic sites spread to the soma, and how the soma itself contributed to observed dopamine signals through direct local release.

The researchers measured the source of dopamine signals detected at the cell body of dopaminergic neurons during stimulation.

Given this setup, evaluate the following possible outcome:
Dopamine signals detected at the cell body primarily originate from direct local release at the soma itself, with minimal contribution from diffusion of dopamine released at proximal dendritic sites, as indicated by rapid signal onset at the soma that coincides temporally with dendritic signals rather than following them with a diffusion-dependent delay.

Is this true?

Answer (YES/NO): NO